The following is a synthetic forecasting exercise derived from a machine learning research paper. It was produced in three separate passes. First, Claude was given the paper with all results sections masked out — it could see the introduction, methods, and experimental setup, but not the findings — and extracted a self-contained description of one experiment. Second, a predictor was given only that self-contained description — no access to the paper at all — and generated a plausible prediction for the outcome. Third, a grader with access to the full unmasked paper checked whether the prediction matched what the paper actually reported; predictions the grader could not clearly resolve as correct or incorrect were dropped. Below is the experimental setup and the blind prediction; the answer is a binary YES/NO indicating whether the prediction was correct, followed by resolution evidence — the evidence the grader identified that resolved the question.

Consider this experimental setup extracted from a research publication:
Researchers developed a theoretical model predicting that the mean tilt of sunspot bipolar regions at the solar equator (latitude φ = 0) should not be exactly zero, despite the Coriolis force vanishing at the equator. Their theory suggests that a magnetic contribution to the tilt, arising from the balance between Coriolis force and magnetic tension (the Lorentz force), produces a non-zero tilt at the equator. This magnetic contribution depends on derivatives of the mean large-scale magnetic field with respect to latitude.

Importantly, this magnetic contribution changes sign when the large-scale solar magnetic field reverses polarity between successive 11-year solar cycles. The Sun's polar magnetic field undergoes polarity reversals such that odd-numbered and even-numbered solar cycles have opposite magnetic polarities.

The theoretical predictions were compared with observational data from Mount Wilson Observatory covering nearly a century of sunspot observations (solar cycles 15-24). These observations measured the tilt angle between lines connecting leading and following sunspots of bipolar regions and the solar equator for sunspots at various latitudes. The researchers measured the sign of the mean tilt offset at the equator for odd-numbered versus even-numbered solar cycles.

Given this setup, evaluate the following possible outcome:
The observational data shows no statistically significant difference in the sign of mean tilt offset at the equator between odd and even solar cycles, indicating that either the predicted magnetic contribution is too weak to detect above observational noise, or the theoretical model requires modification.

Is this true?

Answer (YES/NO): NO